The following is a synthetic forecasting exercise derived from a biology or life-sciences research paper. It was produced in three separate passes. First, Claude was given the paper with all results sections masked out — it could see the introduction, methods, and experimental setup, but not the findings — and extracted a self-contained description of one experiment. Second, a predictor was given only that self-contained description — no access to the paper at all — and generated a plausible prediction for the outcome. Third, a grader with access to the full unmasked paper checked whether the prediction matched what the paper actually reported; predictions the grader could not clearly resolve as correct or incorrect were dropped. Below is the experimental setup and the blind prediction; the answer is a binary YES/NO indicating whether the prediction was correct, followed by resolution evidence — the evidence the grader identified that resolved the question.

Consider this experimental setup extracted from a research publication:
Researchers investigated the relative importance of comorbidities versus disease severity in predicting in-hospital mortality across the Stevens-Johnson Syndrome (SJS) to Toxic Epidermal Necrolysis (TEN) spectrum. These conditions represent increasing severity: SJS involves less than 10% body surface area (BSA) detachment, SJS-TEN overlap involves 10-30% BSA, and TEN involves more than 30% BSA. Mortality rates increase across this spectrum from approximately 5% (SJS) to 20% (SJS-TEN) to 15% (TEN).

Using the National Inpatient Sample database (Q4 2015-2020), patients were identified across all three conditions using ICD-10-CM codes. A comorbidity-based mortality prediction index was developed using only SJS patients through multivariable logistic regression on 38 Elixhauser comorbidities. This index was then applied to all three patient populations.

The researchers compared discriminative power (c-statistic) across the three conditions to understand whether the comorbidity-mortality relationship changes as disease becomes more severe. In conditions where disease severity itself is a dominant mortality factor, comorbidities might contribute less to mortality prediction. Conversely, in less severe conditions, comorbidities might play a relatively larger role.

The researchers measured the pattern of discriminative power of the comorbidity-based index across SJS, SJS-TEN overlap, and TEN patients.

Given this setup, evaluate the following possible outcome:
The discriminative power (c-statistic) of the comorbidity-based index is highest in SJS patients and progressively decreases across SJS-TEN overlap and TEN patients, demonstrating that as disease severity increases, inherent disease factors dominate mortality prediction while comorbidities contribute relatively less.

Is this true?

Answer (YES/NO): YES